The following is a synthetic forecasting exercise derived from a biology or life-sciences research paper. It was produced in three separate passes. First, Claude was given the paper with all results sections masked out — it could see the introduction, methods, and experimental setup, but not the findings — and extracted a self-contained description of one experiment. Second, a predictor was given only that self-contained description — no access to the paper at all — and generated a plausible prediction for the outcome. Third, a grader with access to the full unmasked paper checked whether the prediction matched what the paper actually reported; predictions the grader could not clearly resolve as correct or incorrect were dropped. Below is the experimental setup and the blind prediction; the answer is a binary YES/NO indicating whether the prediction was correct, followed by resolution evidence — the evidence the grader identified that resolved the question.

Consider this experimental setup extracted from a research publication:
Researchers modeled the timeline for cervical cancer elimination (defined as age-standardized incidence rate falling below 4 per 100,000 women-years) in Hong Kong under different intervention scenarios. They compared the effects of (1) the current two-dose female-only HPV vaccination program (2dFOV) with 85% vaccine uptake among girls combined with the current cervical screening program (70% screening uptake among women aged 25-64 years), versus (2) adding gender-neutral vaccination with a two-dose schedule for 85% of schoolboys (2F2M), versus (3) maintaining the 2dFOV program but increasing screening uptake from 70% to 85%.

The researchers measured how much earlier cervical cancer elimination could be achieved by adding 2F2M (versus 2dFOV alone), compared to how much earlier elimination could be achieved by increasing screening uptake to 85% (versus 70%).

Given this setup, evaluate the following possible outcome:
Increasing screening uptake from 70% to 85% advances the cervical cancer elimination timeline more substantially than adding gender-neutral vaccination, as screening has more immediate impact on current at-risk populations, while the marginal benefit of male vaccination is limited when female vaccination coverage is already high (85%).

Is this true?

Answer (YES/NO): YES